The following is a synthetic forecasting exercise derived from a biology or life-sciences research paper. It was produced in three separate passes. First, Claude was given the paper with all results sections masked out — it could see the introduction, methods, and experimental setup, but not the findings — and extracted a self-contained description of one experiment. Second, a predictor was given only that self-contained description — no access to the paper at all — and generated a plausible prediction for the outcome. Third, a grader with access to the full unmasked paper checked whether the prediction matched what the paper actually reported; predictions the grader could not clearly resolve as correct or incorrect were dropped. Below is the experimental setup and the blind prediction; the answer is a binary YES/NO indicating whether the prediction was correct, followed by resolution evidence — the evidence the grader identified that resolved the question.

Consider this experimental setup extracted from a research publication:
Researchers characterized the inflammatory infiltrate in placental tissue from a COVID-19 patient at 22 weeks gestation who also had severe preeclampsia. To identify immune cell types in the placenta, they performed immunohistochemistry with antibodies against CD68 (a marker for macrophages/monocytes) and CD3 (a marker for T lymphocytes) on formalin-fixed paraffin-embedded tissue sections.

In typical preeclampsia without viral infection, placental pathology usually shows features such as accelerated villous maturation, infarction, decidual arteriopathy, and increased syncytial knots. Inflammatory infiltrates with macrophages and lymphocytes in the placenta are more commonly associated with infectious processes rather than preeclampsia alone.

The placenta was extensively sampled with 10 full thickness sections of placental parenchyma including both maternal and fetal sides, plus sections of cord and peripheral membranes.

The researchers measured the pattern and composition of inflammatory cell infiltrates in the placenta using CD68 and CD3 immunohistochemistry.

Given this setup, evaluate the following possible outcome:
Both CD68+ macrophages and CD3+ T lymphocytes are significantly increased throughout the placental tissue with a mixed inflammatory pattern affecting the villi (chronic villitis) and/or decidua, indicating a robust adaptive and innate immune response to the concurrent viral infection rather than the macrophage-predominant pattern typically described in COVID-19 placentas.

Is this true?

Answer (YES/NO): NO